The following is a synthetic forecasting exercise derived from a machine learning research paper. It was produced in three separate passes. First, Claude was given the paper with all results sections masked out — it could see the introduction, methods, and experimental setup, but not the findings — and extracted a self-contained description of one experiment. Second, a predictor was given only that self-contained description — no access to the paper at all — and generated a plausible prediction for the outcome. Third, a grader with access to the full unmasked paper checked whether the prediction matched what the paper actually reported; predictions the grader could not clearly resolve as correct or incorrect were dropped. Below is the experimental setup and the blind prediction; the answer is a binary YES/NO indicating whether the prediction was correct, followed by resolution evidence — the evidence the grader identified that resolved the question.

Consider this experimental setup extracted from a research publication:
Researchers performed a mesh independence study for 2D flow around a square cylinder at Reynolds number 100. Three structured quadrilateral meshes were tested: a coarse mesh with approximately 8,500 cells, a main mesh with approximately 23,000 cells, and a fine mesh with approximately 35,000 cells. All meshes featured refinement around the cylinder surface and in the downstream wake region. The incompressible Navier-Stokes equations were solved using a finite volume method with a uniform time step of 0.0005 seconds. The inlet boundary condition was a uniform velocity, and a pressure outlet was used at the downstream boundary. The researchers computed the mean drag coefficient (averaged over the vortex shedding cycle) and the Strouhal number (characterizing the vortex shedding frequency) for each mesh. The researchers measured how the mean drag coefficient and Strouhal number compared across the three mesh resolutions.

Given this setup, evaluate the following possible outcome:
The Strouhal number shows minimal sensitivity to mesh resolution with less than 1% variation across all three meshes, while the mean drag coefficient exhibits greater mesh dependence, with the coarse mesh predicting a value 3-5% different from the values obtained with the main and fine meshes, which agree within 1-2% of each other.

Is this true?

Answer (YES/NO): NO